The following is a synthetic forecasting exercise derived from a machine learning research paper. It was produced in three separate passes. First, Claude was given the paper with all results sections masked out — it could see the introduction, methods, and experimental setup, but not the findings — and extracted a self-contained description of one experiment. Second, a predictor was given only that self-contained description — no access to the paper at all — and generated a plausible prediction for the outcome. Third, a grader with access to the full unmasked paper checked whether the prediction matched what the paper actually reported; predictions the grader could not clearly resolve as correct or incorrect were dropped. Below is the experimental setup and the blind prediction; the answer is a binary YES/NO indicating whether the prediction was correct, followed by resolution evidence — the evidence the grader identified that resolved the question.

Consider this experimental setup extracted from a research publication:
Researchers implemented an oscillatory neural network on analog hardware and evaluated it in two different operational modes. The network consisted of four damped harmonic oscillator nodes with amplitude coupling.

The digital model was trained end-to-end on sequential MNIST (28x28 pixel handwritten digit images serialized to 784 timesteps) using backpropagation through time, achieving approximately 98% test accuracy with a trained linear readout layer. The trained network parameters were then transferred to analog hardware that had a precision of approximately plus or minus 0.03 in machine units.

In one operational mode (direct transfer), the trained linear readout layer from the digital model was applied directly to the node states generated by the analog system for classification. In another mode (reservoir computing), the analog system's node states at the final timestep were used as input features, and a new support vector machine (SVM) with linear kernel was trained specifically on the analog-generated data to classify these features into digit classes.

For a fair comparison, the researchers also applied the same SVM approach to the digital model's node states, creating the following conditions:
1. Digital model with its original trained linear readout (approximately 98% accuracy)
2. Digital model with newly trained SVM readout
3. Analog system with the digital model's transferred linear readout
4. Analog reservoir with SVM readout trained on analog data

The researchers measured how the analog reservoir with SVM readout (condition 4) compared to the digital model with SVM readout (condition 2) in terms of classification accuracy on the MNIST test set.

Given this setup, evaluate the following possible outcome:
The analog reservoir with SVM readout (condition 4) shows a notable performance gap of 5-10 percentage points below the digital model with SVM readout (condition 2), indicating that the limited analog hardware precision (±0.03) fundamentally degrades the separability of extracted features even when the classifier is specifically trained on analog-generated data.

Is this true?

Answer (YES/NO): NO